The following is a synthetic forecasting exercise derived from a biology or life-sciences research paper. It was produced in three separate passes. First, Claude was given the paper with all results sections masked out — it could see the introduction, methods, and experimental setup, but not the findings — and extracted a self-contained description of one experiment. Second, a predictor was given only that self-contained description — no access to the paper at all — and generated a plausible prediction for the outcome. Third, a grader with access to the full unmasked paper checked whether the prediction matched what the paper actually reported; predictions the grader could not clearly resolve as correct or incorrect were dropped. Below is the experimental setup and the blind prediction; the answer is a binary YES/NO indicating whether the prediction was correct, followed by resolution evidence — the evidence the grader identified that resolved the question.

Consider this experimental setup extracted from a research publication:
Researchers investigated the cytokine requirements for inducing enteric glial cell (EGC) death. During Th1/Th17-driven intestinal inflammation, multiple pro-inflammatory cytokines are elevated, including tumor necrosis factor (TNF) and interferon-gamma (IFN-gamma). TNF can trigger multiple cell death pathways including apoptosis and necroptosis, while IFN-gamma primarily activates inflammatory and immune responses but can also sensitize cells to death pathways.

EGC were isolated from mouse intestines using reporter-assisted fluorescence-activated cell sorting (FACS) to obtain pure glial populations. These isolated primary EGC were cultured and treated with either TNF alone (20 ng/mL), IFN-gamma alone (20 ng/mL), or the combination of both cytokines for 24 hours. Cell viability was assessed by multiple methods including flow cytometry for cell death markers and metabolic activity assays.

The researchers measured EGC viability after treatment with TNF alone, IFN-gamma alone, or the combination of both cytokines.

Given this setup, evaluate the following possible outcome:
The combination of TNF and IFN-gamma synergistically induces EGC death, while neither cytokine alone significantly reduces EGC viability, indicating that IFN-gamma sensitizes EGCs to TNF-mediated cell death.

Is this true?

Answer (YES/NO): YES